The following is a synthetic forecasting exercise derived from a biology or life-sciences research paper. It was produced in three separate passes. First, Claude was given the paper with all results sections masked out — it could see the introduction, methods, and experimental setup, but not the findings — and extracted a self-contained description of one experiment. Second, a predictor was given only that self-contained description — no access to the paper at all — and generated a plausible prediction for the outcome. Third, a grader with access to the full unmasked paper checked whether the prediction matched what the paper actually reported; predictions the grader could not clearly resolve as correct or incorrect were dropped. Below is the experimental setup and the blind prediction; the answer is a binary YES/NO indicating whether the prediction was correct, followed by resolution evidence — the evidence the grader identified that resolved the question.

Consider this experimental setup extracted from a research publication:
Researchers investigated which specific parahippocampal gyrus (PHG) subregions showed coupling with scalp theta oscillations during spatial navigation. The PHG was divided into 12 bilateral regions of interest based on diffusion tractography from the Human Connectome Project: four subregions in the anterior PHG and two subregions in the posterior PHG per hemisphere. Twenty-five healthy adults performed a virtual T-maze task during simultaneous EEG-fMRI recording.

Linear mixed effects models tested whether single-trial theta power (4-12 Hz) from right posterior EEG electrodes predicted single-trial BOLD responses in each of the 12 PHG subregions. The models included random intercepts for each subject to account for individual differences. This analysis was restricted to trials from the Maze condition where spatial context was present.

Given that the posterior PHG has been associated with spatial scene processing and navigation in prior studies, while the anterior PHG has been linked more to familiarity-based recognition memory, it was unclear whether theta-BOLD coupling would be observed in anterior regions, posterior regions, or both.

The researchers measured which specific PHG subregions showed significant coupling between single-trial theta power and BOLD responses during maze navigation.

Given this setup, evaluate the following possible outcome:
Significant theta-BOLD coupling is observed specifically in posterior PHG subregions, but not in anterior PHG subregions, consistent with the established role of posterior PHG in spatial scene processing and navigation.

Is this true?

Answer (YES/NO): NO